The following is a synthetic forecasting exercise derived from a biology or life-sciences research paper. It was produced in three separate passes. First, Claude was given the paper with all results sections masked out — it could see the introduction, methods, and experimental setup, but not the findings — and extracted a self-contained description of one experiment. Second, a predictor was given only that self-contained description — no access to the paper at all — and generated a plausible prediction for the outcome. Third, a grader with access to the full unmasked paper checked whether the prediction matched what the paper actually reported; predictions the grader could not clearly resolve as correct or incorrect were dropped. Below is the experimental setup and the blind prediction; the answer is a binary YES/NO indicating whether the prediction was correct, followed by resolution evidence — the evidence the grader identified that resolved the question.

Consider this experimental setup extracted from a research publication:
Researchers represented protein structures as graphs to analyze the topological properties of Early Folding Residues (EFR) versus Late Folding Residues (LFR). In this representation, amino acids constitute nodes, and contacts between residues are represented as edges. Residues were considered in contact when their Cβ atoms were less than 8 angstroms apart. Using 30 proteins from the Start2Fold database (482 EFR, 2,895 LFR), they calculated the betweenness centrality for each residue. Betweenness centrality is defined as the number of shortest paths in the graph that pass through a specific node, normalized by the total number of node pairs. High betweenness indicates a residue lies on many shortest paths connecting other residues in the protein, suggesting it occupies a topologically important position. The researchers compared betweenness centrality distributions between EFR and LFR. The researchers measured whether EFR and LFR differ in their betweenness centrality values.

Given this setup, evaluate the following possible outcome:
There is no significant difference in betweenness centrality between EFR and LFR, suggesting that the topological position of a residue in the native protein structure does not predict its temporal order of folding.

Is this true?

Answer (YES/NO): NO